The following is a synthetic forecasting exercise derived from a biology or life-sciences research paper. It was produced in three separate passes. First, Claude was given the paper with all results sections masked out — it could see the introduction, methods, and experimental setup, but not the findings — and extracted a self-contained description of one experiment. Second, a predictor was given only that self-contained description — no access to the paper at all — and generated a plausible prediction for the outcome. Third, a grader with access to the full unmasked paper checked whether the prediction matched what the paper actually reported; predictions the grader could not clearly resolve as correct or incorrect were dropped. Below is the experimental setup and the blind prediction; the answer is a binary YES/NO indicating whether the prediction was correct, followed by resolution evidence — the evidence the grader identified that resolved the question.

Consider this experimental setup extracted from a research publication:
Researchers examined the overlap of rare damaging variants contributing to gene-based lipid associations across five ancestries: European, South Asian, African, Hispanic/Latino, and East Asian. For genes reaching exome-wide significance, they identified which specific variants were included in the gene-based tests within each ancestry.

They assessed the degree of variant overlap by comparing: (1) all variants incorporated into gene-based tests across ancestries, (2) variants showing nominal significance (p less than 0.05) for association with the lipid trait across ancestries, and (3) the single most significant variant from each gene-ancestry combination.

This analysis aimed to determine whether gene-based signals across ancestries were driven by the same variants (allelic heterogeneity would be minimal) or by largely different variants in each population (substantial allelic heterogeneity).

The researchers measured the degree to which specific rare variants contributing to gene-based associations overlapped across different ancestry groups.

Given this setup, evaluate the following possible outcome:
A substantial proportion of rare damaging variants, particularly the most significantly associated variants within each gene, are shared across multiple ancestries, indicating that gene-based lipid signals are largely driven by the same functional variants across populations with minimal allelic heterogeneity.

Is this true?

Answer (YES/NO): NO